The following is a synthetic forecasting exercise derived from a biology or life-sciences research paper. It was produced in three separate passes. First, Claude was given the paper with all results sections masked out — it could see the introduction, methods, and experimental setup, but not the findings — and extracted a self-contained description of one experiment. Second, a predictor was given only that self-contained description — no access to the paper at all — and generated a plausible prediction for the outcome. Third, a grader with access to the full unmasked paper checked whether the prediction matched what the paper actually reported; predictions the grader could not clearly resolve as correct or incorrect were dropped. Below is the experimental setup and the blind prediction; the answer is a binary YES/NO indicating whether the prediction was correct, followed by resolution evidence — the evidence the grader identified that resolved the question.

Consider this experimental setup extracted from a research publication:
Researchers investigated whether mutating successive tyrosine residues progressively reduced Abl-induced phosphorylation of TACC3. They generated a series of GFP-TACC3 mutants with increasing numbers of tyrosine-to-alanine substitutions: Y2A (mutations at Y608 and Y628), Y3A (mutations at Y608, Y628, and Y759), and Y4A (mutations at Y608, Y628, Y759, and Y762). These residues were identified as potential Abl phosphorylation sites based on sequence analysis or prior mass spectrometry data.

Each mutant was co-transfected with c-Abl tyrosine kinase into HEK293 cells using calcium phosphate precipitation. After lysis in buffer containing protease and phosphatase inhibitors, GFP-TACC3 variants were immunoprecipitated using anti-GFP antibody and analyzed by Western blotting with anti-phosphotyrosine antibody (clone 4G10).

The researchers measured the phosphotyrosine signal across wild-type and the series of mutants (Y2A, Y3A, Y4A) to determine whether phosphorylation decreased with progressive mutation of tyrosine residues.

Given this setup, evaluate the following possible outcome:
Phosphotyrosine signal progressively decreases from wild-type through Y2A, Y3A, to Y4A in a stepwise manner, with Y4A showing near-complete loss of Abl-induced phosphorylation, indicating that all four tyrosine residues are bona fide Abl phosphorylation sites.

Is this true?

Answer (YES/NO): NO